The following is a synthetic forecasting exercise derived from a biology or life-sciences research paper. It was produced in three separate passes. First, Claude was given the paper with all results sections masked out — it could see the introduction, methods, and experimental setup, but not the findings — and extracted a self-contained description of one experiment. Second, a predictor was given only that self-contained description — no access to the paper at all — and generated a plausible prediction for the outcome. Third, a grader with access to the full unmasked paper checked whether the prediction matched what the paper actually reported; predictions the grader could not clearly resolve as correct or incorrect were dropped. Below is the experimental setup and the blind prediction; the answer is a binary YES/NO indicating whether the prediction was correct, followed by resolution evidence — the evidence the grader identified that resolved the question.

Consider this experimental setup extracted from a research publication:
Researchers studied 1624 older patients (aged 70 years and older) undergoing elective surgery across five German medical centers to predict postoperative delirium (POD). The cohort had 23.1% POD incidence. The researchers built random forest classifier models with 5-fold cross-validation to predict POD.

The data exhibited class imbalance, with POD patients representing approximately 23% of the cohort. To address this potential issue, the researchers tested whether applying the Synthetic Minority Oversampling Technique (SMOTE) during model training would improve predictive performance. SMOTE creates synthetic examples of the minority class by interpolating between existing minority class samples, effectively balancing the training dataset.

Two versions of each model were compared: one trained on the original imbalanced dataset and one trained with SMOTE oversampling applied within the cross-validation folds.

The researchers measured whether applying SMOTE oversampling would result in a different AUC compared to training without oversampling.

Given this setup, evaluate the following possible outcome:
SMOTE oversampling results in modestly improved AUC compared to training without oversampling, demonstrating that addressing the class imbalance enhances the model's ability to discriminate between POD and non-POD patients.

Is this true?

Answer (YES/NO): NO